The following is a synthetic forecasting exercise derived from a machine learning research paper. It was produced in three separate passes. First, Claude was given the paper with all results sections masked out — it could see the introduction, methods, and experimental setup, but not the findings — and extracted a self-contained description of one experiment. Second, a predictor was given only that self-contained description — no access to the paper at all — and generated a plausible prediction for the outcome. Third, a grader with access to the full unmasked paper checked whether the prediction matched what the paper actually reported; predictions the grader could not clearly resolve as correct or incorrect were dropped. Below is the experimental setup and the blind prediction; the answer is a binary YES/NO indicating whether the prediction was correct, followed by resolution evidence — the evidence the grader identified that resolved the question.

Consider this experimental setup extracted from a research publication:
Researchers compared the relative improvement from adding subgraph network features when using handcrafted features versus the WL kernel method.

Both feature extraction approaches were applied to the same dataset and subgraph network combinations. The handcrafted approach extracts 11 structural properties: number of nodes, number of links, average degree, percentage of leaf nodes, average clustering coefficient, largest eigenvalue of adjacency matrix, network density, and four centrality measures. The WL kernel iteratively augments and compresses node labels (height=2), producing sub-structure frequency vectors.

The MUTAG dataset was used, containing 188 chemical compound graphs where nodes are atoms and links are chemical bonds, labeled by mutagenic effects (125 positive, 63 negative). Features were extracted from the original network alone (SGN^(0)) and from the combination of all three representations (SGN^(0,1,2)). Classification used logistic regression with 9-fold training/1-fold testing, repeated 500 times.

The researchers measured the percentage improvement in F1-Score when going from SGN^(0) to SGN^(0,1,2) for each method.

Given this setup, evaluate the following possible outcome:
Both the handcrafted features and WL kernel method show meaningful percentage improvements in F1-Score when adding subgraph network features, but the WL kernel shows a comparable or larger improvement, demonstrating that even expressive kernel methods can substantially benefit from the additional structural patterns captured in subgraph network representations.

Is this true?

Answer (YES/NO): YES